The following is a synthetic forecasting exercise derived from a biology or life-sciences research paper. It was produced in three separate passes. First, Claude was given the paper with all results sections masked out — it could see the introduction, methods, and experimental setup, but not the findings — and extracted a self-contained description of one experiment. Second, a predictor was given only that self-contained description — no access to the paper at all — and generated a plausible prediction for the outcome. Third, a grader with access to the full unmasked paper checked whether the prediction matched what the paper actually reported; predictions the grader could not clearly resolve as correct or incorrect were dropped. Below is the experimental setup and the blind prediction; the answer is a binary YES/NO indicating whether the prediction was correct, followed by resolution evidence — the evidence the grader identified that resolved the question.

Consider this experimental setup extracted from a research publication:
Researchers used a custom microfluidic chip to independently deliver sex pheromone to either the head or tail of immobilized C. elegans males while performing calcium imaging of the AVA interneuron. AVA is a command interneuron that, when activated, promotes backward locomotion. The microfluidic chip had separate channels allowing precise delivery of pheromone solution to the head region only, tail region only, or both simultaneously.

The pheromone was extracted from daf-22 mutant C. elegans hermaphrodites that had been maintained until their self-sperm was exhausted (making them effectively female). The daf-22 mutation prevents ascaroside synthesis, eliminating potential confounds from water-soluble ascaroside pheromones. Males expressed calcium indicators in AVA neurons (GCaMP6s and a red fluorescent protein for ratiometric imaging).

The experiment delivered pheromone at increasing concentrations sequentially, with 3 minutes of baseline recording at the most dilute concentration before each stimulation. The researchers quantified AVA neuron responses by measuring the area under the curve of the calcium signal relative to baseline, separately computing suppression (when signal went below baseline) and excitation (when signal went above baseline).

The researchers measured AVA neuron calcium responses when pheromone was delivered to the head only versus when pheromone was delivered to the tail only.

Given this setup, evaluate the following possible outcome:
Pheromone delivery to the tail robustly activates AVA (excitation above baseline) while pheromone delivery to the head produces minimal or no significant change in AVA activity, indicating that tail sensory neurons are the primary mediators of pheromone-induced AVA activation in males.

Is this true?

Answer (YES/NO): NO